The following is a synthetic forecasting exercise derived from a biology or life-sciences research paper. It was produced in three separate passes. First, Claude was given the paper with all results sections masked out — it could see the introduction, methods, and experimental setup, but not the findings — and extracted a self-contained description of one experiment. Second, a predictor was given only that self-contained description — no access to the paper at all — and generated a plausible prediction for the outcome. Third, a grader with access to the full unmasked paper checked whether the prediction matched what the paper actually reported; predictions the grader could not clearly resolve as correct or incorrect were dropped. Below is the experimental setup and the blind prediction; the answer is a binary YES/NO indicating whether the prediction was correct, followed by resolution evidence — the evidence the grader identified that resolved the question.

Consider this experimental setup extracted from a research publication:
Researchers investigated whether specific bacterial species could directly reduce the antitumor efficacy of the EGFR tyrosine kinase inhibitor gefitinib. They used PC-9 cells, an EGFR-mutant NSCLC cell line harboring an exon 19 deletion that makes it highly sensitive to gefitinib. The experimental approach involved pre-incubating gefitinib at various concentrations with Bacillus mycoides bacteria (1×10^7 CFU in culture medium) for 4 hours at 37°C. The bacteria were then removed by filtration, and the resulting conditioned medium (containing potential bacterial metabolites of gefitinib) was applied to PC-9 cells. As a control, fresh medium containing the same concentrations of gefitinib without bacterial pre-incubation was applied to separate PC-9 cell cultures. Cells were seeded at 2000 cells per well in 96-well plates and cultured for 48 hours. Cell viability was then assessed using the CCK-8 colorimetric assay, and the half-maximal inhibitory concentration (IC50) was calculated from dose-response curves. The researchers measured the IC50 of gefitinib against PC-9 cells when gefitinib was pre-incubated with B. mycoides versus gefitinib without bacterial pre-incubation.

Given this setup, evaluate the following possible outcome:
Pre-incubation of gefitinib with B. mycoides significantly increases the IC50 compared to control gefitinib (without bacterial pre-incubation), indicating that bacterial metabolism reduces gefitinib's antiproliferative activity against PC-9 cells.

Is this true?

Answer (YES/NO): YES